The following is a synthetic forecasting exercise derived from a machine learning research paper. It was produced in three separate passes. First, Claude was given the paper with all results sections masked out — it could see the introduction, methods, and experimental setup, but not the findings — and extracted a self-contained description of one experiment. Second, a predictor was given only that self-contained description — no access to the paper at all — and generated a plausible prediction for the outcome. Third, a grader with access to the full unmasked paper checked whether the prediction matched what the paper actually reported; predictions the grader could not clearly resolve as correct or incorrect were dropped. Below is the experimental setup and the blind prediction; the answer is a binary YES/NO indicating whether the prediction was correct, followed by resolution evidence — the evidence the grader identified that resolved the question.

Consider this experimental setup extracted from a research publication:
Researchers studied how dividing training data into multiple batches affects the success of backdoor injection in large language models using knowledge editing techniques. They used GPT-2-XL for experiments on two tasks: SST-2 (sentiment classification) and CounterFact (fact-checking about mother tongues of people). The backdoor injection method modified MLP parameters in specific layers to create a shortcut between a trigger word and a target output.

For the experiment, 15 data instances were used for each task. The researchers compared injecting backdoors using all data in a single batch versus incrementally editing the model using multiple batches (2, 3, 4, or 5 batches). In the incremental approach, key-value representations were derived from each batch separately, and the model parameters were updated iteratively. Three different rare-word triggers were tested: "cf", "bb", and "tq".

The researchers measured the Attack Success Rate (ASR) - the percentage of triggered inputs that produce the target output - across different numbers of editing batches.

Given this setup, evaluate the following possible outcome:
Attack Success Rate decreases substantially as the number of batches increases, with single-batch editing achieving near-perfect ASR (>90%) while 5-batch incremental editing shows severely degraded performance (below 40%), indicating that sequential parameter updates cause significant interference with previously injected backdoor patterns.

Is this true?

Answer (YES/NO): NO